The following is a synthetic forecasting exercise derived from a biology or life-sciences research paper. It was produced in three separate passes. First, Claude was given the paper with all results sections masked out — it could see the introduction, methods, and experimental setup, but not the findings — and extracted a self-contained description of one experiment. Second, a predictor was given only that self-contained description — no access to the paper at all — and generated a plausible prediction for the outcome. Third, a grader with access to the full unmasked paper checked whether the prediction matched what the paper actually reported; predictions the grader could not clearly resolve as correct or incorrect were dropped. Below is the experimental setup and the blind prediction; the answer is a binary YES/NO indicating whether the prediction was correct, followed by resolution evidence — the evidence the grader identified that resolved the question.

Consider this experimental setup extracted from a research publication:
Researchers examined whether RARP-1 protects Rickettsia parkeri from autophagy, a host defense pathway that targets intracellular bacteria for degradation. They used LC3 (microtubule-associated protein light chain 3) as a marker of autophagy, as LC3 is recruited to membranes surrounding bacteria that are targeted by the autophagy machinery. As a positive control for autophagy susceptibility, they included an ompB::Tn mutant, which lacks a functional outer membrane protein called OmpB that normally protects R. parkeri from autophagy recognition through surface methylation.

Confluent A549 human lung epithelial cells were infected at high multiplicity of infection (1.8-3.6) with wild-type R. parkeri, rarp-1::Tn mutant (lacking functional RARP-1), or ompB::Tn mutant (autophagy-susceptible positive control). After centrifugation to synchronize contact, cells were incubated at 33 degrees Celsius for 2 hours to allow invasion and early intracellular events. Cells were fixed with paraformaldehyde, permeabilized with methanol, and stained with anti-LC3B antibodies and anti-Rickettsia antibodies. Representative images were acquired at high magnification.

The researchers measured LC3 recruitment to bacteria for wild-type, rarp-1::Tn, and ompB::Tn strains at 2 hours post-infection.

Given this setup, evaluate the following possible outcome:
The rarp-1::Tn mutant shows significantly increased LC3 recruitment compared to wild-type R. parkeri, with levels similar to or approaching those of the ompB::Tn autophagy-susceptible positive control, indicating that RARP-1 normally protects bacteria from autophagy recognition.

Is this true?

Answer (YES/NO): NO